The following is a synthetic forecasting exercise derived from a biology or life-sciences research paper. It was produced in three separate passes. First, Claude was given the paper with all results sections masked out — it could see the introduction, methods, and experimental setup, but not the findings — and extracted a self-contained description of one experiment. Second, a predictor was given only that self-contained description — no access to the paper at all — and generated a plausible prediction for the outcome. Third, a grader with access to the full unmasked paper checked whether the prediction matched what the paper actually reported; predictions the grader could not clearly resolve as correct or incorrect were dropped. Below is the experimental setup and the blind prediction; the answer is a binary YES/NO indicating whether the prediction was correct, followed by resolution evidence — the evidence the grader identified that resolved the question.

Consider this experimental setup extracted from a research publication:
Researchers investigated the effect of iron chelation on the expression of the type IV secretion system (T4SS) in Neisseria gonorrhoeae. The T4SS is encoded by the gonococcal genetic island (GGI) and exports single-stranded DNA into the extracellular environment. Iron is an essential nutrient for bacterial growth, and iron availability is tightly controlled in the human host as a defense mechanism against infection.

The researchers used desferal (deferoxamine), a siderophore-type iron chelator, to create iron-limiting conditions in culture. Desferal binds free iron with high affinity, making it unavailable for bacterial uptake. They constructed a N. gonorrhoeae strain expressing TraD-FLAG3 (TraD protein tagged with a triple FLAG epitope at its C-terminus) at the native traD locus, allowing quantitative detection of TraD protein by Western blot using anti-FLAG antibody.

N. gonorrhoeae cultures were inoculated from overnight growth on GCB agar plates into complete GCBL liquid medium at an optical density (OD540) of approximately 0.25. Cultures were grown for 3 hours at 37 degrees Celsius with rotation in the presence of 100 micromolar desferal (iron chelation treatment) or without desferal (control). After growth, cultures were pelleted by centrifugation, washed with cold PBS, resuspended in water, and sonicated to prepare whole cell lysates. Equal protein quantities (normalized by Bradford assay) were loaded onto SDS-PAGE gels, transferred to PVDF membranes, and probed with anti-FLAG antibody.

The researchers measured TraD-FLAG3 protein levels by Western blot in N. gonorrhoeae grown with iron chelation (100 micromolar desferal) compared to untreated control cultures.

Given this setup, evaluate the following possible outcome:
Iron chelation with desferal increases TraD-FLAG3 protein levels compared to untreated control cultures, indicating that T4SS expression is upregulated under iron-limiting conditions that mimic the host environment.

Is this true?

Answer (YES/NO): YES